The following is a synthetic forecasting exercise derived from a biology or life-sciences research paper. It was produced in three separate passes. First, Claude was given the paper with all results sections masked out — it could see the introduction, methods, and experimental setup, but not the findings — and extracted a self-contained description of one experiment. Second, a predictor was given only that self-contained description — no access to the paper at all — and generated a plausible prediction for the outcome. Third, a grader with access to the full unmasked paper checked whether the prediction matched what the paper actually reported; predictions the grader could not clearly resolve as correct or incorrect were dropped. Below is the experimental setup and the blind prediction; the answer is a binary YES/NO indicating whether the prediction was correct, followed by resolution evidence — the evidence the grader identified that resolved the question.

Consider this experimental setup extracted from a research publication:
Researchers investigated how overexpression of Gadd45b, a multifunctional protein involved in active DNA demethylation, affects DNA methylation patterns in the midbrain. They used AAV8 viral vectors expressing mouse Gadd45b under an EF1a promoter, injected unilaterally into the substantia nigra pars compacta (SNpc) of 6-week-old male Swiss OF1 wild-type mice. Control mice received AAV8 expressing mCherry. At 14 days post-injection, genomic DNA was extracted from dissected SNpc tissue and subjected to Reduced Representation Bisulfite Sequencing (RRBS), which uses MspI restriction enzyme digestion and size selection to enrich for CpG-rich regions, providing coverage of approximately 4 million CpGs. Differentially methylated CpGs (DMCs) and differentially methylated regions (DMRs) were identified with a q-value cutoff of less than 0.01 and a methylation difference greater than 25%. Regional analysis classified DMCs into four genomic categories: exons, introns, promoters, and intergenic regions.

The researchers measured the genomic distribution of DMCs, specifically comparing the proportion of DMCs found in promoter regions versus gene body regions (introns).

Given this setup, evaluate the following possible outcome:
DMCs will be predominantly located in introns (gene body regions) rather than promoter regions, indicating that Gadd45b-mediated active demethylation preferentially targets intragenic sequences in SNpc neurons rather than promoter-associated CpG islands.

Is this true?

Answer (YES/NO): YES